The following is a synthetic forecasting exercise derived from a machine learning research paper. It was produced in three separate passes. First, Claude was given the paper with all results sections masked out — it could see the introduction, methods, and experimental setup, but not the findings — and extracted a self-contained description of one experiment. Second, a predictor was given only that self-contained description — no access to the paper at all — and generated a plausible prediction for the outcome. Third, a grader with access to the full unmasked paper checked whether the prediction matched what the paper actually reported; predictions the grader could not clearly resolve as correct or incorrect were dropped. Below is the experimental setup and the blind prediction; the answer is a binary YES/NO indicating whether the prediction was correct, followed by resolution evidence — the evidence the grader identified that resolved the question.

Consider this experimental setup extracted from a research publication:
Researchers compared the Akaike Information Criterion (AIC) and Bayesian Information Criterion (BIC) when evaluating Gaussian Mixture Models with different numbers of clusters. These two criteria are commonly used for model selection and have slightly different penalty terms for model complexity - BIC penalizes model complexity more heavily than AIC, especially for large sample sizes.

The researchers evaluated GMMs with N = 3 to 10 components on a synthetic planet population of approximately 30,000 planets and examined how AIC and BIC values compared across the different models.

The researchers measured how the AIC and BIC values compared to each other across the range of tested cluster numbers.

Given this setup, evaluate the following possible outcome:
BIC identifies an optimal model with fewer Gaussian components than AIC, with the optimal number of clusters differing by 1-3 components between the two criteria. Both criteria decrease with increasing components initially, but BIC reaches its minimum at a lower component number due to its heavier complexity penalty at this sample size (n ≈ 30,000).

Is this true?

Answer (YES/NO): NO